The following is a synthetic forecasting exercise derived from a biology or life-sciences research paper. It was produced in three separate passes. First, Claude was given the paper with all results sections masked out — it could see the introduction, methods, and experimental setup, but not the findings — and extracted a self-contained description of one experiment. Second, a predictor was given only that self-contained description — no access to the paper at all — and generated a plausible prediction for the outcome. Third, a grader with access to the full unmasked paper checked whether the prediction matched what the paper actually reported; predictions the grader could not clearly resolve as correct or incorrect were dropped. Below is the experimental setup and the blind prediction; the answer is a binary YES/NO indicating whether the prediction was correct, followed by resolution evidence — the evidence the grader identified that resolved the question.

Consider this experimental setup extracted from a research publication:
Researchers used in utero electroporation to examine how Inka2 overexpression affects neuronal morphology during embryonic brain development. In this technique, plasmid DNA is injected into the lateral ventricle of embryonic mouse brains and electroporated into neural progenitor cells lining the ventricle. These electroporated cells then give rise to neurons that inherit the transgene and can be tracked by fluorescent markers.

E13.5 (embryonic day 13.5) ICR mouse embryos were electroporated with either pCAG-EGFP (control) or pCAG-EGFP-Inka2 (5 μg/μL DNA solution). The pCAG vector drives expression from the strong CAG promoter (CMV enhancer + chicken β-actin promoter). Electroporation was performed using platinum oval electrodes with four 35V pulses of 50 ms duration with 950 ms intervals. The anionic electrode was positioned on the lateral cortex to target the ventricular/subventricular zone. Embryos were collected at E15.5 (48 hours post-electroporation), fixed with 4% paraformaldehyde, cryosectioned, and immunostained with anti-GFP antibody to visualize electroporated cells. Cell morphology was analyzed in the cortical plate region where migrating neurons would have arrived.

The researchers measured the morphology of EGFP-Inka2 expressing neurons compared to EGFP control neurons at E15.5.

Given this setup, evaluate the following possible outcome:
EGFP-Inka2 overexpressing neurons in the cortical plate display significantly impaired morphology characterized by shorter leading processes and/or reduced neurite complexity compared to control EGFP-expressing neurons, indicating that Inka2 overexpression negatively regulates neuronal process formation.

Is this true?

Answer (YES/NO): YES